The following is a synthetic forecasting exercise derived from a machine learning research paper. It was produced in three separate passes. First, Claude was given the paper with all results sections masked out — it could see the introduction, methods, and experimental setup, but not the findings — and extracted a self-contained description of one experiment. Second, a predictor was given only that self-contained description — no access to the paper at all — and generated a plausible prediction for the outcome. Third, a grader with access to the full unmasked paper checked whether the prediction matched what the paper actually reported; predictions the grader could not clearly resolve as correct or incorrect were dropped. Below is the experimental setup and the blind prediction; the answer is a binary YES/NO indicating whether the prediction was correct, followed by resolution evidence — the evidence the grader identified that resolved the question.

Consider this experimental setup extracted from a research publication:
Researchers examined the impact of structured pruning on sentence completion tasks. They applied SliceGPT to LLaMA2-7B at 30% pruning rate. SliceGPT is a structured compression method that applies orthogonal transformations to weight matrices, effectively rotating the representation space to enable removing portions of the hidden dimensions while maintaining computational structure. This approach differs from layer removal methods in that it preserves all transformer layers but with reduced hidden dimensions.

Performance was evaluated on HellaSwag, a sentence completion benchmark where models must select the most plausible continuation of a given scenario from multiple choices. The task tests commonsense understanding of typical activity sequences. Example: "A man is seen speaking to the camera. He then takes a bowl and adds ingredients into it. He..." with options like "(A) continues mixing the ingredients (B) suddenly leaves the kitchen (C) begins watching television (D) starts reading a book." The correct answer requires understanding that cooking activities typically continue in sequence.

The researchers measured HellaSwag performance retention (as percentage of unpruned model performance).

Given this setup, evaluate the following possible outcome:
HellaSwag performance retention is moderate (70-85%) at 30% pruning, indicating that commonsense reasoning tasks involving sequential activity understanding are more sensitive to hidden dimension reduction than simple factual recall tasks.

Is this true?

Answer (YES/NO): NO